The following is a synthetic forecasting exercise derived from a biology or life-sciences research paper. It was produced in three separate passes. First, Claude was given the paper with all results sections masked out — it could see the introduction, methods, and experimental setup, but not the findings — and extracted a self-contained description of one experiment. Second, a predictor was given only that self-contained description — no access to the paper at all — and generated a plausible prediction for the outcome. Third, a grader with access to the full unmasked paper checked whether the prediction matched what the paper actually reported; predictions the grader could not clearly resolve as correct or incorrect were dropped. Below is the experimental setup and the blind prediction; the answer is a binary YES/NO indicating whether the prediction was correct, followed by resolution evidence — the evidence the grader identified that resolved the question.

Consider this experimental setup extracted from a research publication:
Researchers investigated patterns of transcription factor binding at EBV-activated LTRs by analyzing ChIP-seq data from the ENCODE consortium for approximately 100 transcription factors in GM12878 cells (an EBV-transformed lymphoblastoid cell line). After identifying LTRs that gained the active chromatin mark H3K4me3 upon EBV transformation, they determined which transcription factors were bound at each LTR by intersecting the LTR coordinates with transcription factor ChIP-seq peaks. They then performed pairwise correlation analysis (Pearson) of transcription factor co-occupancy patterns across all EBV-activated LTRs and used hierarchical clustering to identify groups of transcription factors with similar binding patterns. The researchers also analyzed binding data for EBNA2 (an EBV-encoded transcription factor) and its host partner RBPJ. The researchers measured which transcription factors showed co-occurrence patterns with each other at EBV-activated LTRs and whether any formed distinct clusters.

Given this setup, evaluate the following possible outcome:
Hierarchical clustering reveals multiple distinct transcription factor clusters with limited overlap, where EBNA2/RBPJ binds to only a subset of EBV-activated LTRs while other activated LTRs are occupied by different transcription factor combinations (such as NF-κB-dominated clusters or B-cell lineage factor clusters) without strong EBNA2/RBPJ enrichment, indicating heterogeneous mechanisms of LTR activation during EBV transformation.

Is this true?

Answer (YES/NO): YES